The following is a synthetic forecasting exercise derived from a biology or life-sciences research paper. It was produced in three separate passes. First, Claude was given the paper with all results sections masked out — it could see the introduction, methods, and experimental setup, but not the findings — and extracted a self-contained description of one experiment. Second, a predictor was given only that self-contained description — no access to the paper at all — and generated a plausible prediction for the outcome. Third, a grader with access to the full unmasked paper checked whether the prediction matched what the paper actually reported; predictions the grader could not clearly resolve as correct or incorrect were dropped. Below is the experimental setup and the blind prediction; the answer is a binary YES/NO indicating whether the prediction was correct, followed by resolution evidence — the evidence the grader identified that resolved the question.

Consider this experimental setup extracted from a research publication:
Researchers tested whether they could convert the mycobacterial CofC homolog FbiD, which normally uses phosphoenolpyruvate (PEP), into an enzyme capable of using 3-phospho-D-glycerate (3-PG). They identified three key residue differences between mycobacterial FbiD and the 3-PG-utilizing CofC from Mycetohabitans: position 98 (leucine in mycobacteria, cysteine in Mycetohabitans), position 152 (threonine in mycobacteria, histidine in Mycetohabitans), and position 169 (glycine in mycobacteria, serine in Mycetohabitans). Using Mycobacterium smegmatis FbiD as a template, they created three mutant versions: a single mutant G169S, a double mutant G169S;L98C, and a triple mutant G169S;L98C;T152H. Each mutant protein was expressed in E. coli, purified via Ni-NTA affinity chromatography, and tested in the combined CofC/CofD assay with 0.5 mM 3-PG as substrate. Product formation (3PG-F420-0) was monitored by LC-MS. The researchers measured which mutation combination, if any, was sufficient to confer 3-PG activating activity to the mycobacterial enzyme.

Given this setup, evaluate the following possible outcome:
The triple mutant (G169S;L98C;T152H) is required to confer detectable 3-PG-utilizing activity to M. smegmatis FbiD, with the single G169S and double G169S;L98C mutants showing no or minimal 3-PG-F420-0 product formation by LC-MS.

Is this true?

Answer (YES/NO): NO